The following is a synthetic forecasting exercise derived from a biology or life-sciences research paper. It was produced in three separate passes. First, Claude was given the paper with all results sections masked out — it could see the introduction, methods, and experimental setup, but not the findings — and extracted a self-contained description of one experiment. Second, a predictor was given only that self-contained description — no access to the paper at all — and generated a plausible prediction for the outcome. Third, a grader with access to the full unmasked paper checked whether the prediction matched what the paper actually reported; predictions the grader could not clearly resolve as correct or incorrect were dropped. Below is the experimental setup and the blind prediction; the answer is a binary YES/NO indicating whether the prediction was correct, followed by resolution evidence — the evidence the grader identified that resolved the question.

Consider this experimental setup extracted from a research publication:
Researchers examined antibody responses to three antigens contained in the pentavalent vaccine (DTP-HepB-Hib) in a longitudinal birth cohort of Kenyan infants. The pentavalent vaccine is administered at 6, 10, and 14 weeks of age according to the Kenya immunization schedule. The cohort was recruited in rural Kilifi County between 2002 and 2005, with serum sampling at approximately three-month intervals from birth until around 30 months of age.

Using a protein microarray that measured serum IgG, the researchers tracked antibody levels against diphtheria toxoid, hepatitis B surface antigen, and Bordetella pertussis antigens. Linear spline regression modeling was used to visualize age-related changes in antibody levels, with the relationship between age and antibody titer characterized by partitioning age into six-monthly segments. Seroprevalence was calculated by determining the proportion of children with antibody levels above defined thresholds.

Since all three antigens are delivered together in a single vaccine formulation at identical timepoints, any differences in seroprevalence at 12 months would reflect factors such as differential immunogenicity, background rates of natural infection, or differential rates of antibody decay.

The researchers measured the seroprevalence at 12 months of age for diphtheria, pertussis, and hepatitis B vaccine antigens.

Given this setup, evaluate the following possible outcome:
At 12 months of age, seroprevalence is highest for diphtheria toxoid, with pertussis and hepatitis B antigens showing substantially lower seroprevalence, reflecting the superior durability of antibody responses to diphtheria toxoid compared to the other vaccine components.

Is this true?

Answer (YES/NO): NO